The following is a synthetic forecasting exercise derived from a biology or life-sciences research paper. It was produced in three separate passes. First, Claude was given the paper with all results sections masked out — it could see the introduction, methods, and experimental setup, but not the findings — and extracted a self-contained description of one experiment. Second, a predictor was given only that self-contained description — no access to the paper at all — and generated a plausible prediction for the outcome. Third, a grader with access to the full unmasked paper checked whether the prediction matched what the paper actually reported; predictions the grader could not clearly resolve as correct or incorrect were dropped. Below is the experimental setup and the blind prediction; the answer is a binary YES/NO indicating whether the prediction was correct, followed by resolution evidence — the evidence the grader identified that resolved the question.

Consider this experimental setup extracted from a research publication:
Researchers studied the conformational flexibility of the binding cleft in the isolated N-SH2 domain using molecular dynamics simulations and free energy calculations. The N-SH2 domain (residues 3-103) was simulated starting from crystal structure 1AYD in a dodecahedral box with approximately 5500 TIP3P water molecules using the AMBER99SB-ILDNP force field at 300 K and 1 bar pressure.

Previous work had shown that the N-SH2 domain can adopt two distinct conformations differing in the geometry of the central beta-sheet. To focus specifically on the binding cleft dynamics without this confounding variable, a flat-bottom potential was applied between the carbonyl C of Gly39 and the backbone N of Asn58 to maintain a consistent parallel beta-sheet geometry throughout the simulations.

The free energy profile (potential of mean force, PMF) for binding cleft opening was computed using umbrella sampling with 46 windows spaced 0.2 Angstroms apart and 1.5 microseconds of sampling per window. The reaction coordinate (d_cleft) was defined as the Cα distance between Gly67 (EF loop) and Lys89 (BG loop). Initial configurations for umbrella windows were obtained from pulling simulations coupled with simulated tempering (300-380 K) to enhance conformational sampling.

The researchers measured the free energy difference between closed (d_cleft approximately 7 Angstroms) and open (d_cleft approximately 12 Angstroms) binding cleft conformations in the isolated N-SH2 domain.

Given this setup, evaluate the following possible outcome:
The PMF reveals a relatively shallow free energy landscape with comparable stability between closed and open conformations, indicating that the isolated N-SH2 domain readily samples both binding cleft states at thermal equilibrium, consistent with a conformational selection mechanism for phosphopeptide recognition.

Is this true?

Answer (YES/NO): NO